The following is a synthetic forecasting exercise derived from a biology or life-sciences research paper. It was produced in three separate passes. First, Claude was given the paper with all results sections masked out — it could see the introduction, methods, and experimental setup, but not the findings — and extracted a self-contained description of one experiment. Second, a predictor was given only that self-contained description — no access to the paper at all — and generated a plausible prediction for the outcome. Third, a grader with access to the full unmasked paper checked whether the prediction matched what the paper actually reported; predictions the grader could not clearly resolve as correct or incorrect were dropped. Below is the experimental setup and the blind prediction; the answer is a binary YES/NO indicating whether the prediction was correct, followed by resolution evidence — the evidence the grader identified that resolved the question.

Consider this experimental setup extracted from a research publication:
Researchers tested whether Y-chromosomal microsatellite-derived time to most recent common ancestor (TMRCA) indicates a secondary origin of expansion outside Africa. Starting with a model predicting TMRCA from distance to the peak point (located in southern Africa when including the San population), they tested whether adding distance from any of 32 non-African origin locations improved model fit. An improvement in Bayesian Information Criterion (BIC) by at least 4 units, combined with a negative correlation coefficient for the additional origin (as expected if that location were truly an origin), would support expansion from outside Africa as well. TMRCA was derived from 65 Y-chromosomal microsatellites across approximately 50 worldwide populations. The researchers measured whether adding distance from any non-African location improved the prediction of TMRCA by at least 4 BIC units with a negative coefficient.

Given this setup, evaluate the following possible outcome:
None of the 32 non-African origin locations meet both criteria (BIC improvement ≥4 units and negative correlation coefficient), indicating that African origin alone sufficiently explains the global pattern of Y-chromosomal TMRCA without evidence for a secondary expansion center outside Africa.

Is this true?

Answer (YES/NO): YES